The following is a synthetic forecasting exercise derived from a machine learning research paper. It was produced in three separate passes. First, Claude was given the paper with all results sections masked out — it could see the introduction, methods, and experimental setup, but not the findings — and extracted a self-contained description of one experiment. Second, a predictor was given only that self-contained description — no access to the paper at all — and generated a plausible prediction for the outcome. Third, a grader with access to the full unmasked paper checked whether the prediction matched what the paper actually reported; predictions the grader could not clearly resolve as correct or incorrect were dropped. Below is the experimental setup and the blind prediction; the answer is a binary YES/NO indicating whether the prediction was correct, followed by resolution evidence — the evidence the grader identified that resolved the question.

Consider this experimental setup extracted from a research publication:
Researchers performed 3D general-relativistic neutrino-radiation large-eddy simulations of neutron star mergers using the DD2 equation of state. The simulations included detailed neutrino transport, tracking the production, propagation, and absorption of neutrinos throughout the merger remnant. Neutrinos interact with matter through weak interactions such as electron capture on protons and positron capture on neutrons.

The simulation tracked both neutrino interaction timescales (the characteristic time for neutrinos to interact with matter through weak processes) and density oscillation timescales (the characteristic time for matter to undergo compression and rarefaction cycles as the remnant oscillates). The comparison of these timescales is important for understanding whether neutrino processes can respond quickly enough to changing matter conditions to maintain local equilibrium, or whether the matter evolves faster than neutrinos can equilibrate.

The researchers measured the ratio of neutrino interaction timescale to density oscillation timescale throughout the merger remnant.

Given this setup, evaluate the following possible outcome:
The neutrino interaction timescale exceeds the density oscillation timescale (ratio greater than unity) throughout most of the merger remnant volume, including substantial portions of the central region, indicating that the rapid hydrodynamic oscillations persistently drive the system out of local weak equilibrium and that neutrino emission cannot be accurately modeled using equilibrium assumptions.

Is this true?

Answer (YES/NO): NO